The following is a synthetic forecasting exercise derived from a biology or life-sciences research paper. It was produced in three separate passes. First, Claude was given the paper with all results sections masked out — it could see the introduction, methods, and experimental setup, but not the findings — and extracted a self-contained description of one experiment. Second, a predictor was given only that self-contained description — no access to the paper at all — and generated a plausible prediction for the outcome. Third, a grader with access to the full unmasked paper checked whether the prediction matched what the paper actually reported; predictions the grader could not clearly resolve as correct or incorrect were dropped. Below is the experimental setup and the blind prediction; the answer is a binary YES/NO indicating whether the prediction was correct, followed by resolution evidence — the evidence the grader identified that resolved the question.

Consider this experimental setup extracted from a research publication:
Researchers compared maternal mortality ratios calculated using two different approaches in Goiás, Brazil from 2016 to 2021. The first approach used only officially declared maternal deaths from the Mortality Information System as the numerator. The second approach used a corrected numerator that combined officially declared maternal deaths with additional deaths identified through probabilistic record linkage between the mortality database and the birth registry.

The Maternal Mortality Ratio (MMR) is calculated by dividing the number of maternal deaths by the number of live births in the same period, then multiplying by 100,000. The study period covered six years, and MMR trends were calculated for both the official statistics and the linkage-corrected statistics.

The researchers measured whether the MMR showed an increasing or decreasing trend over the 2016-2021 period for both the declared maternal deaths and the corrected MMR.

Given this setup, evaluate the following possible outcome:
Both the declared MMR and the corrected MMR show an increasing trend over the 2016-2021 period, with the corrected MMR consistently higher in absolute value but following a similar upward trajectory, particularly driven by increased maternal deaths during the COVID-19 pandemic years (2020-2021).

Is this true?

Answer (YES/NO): NO